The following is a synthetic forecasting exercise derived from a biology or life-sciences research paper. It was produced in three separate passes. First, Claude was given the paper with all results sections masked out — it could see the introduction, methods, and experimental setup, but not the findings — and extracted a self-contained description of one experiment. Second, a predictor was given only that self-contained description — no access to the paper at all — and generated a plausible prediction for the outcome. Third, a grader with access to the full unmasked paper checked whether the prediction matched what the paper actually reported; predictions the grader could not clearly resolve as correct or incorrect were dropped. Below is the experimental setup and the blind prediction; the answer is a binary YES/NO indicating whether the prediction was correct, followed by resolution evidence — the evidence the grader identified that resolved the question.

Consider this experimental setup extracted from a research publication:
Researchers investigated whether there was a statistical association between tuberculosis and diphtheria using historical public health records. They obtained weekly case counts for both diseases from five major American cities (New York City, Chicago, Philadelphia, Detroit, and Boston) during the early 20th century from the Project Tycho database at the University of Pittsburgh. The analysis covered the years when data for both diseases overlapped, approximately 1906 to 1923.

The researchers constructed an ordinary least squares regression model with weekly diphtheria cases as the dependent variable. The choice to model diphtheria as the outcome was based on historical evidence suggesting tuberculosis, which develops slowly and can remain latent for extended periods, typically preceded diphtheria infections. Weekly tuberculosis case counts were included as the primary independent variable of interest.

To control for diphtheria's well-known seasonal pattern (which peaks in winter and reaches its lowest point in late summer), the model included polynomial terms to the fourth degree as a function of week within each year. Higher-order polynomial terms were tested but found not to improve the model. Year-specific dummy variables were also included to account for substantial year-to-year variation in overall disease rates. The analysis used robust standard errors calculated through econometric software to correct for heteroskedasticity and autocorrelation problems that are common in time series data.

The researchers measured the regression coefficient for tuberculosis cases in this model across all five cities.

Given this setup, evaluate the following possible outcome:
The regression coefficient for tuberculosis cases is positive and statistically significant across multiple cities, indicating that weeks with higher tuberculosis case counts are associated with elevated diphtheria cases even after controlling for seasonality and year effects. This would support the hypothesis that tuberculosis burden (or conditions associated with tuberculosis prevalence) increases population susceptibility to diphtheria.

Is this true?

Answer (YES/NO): YES